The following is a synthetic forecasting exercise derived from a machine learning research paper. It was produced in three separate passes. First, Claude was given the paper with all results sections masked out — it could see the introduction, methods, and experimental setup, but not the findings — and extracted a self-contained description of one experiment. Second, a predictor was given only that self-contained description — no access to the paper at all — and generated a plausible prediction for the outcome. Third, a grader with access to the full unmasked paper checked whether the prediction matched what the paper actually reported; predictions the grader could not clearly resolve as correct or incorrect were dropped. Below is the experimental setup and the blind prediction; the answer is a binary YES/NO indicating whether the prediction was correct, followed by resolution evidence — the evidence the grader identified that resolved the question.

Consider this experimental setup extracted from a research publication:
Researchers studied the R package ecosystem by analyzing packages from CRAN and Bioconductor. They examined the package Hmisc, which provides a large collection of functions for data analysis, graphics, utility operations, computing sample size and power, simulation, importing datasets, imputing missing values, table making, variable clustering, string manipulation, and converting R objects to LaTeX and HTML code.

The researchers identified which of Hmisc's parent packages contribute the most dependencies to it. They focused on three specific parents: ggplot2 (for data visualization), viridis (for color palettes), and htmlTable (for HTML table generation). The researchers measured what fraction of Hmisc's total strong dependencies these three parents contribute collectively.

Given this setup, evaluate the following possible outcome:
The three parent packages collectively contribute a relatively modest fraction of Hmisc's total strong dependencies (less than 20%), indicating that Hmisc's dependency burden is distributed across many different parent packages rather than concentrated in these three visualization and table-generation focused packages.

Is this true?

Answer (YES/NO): NO